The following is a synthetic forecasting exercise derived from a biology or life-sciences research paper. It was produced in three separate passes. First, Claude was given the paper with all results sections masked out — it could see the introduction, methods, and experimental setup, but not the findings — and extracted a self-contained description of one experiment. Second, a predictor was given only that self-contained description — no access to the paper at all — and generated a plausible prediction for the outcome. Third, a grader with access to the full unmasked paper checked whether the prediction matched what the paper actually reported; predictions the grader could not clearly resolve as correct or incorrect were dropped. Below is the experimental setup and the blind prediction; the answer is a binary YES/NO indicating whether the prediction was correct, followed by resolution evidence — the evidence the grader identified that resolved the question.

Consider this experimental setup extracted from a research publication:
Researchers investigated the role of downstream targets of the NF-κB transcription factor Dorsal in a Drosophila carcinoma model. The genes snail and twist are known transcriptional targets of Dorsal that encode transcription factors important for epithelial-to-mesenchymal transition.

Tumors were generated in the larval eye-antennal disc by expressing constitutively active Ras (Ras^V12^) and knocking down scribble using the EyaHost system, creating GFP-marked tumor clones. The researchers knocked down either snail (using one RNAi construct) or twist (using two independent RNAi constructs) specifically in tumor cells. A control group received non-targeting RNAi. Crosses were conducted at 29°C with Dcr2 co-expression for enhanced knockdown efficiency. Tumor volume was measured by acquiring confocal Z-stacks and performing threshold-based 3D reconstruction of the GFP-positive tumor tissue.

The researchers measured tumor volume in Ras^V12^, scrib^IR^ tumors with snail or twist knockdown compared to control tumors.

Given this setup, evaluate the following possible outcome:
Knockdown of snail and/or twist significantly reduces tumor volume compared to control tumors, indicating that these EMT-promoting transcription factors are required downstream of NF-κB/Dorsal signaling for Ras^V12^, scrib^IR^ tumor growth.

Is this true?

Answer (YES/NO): YES